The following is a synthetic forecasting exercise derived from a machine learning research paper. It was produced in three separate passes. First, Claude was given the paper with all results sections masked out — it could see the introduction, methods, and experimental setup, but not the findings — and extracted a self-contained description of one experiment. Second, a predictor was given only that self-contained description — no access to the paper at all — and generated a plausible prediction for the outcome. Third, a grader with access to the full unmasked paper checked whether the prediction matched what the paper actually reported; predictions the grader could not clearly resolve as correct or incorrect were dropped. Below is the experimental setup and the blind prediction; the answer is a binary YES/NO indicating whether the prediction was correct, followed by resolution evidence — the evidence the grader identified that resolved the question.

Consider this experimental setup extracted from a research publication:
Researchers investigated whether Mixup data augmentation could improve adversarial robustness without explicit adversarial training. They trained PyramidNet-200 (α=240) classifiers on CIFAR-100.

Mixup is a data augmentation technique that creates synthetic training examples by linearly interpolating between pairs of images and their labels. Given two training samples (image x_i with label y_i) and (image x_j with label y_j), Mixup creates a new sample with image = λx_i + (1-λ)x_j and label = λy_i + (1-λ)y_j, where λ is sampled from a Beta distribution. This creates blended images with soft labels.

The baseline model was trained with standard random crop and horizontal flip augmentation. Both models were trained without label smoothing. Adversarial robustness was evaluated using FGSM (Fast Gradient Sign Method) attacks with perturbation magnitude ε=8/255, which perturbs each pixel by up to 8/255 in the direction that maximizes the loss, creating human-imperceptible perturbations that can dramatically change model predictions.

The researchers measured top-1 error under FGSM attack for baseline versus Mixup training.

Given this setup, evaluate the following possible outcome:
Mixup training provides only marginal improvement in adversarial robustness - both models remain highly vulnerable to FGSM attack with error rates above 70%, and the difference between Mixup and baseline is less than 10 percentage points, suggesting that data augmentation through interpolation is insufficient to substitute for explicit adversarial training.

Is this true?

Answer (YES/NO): NO